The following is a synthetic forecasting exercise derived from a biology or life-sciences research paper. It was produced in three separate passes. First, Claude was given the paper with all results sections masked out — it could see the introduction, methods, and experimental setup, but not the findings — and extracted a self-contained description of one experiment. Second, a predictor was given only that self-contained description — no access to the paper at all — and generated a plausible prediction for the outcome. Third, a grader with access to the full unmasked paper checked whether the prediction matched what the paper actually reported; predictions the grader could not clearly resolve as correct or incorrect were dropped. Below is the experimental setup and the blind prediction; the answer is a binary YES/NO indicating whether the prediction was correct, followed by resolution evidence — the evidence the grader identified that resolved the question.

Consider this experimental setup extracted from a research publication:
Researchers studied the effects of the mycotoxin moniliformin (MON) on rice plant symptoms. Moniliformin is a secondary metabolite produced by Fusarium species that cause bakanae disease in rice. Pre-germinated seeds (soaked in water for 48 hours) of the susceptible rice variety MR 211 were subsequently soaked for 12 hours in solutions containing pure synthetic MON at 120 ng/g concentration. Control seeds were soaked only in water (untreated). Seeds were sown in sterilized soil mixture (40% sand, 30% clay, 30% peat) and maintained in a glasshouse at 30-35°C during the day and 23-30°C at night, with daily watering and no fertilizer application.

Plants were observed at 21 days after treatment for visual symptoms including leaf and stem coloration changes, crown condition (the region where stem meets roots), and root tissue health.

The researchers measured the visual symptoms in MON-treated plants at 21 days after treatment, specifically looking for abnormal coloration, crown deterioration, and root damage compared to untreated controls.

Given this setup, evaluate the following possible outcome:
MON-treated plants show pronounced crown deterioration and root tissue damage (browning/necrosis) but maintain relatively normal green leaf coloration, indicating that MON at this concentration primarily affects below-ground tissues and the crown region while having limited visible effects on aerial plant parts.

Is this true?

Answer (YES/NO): NO